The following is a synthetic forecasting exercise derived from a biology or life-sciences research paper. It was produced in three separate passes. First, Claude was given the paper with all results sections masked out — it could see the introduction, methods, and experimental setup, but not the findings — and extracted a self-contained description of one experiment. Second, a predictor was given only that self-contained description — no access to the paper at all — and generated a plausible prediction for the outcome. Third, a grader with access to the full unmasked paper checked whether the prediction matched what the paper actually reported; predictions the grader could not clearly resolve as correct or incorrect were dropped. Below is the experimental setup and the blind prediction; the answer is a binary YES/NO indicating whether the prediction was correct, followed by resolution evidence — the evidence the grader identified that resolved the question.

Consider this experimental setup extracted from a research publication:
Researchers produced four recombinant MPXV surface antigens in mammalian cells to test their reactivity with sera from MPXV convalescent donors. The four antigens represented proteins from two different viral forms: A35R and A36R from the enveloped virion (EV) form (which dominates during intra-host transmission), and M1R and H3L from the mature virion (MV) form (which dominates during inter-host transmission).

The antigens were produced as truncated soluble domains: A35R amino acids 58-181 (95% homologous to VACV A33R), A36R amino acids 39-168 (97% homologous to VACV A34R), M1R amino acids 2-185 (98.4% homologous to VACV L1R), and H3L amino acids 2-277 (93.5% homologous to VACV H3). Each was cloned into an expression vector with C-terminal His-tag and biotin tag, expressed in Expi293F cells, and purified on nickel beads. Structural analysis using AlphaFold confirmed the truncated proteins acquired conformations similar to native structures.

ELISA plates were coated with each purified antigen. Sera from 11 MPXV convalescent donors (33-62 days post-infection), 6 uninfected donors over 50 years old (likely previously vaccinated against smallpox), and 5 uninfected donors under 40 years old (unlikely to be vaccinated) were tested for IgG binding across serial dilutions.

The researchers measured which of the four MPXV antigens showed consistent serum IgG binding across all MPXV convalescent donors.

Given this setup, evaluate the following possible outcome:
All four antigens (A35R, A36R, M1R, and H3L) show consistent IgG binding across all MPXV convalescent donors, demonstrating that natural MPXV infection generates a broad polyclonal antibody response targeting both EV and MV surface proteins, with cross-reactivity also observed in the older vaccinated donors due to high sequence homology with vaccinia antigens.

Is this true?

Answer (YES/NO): NO